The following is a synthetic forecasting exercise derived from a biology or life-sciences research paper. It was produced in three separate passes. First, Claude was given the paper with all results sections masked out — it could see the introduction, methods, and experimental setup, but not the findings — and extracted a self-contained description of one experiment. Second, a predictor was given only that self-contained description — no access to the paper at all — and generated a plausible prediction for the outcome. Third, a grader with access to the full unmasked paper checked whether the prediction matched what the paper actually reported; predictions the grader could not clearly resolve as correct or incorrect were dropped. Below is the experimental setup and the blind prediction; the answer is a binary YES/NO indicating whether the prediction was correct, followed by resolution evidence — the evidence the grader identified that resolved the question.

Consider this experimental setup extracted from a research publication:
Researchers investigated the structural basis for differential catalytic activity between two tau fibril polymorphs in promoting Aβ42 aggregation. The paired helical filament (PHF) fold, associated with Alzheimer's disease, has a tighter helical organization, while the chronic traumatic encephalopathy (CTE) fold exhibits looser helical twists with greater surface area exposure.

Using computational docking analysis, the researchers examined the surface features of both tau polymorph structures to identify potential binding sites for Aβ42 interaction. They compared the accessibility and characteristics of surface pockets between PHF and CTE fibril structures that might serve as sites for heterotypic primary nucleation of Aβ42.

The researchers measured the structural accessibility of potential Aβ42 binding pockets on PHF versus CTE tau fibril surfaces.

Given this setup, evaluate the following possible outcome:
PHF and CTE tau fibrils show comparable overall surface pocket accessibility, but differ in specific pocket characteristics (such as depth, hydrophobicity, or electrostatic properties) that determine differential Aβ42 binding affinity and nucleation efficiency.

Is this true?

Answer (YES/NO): NO